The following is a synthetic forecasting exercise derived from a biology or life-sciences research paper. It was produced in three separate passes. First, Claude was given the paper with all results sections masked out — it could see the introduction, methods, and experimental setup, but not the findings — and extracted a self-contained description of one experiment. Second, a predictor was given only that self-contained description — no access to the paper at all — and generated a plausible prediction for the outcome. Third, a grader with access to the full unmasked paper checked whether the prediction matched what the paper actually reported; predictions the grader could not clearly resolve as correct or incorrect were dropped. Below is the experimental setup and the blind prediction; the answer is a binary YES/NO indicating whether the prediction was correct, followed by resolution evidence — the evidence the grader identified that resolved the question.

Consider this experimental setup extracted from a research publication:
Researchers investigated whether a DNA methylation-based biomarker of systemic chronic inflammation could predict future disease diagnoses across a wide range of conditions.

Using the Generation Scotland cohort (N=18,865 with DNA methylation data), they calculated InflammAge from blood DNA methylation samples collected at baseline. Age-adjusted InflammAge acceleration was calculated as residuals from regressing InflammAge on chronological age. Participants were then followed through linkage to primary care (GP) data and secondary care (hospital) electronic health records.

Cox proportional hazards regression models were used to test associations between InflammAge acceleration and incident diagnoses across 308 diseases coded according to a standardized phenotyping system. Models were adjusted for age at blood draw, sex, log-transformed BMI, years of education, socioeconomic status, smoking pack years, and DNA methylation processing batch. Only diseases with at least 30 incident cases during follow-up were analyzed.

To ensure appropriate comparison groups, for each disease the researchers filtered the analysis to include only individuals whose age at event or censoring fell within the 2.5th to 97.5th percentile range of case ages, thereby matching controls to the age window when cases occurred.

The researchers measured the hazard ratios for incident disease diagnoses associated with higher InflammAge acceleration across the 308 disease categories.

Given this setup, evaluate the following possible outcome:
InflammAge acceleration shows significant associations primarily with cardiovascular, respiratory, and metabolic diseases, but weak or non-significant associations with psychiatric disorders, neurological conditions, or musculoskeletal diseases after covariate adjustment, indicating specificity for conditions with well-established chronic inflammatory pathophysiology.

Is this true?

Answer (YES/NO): NO